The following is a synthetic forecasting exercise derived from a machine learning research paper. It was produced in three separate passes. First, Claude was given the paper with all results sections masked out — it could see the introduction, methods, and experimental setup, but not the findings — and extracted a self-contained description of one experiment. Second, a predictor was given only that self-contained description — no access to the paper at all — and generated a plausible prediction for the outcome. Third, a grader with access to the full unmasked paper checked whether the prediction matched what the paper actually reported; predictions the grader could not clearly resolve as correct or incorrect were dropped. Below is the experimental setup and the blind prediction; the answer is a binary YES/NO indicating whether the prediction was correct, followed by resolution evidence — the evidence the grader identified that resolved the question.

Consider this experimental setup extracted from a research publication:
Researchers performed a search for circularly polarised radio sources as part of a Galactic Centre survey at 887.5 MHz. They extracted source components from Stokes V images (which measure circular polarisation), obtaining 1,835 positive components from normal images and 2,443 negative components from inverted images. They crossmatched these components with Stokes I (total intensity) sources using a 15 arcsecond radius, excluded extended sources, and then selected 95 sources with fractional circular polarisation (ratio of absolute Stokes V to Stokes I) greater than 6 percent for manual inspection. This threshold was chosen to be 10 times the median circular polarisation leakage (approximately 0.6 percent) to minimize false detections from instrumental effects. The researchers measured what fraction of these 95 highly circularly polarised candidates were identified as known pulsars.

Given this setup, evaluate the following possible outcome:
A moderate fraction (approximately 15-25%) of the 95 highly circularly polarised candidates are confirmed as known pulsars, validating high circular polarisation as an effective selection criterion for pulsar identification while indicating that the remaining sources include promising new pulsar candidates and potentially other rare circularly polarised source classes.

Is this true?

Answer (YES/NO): NO